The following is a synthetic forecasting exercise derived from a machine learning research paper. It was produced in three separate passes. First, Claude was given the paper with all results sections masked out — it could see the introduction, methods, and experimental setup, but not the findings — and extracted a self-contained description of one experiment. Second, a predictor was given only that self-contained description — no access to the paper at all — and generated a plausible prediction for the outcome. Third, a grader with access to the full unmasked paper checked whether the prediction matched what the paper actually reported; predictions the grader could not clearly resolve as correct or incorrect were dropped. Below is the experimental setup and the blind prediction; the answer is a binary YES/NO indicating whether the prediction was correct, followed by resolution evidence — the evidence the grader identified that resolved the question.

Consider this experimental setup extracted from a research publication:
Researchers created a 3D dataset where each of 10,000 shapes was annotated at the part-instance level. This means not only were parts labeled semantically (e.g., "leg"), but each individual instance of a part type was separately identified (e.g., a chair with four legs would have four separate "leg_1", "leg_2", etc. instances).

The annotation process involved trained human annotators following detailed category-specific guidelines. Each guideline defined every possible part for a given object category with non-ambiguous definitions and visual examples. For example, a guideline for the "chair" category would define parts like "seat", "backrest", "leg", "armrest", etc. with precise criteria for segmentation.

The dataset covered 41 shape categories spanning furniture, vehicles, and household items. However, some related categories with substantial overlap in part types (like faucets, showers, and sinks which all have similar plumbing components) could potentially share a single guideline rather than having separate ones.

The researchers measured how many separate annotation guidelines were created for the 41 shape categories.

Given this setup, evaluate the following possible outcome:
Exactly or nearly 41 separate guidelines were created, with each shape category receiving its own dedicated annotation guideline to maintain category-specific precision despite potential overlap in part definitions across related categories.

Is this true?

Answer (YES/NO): NO